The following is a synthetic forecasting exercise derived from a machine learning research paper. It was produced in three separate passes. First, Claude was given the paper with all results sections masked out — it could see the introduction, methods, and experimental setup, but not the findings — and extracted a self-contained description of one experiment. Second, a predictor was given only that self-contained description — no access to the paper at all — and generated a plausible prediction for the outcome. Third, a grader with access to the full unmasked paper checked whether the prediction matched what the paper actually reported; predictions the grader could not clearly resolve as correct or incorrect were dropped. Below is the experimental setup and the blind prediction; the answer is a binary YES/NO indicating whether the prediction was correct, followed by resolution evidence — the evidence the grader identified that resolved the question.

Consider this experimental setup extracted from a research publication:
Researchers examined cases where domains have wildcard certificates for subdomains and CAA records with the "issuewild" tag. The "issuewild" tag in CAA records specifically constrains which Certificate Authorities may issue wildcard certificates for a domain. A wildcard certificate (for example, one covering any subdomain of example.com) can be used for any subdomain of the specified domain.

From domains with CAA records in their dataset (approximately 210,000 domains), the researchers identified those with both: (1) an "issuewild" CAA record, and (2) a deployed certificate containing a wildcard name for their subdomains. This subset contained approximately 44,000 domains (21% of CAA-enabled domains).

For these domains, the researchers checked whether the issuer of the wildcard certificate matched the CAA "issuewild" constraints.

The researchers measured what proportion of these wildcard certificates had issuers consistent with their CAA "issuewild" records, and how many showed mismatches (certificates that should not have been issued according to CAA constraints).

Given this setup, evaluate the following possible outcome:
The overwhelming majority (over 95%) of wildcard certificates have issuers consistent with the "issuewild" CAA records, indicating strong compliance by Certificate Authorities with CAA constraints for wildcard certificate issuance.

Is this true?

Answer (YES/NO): YES